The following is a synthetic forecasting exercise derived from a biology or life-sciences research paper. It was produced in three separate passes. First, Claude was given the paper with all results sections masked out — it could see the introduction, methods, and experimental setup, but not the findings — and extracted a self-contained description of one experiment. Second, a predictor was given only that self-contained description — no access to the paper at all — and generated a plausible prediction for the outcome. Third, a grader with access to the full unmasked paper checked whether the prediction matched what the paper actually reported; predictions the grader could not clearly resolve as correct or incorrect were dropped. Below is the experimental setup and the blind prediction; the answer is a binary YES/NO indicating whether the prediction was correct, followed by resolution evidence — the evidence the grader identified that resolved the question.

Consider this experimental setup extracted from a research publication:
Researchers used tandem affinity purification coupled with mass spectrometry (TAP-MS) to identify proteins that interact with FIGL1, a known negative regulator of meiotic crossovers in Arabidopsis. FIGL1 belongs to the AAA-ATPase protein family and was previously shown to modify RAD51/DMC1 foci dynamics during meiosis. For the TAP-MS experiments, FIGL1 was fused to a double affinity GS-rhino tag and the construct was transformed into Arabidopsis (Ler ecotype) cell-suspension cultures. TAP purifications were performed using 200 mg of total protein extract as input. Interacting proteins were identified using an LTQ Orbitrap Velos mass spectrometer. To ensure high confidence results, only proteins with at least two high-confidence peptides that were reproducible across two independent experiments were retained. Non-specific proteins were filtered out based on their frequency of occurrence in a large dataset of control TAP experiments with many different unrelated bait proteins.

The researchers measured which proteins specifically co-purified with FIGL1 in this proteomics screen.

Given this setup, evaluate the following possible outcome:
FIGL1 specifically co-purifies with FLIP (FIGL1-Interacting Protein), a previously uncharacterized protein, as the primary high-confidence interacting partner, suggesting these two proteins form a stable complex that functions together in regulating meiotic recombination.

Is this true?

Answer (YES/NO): YES